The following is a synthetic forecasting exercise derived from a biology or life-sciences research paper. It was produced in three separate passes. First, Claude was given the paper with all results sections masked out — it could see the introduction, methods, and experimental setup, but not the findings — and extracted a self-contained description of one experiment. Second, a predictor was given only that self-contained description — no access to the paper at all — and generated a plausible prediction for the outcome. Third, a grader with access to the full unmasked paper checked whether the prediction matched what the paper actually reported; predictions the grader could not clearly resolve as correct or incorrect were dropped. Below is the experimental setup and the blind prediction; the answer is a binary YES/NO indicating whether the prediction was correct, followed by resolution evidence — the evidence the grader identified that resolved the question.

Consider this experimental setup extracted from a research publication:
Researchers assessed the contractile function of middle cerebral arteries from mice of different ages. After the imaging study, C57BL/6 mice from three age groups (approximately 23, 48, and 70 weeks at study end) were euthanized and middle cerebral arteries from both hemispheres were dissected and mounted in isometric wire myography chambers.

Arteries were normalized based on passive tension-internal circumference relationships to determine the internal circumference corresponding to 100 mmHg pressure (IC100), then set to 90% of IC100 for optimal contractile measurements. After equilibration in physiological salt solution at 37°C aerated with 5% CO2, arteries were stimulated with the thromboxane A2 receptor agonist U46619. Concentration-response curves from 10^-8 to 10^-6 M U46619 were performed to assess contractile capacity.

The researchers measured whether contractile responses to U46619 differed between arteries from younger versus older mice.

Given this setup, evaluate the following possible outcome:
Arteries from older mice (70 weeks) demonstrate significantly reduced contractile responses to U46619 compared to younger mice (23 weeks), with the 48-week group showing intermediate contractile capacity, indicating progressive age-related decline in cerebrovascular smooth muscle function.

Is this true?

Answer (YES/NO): NO